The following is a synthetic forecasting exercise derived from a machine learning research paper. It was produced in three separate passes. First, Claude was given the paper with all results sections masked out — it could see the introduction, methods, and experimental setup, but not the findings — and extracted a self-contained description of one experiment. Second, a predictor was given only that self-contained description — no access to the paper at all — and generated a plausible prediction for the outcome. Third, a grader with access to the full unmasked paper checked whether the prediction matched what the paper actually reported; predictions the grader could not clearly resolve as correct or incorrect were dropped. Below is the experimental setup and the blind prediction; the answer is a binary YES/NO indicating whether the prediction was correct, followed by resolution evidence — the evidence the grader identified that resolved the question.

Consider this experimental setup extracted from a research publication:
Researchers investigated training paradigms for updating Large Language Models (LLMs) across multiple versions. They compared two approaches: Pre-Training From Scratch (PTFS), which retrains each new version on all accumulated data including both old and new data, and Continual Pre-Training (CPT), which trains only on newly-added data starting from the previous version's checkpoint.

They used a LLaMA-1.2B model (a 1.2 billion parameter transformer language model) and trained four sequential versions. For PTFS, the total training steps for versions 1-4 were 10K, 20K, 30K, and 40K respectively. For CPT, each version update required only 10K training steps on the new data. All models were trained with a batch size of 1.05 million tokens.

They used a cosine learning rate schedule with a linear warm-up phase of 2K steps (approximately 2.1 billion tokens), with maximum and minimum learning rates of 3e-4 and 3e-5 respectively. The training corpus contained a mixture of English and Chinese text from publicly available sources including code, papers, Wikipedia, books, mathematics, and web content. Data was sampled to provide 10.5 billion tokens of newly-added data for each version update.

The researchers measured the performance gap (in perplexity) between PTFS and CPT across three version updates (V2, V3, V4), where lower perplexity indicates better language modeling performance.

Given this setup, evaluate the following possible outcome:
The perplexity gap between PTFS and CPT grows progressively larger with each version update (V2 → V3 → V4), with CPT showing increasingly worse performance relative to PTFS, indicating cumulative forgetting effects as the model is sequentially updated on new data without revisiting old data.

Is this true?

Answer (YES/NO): YES